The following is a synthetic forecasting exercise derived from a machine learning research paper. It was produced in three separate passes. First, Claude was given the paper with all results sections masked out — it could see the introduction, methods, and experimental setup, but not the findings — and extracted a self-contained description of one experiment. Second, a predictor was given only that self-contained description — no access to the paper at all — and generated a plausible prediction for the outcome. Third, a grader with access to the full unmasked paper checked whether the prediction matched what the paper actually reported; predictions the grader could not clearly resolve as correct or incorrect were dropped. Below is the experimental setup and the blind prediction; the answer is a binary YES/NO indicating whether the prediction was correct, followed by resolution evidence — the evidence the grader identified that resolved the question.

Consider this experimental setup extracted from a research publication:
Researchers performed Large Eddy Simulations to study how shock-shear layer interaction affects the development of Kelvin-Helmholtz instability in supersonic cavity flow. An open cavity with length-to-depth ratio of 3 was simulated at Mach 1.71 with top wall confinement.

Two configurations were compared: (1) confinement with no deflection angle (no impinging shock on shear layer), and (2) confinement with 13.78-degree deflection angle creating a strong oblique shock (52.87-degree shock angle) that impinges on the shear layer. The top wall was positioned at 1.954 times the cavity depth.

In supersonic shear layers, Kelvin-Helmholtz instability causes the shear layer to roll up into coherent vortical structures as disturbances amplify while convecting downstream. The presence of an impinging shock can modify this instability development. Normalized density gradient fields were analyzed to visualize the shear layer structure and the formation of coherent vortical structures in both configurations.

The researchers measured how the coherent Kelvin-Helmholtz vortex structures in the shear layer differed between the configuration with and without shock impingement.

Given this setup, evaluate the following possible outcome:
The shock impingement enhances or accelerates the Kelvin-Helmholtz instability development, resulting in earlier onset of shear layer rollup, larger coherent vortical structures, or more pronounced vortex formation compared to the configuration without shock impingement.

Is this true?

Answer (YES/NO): YES